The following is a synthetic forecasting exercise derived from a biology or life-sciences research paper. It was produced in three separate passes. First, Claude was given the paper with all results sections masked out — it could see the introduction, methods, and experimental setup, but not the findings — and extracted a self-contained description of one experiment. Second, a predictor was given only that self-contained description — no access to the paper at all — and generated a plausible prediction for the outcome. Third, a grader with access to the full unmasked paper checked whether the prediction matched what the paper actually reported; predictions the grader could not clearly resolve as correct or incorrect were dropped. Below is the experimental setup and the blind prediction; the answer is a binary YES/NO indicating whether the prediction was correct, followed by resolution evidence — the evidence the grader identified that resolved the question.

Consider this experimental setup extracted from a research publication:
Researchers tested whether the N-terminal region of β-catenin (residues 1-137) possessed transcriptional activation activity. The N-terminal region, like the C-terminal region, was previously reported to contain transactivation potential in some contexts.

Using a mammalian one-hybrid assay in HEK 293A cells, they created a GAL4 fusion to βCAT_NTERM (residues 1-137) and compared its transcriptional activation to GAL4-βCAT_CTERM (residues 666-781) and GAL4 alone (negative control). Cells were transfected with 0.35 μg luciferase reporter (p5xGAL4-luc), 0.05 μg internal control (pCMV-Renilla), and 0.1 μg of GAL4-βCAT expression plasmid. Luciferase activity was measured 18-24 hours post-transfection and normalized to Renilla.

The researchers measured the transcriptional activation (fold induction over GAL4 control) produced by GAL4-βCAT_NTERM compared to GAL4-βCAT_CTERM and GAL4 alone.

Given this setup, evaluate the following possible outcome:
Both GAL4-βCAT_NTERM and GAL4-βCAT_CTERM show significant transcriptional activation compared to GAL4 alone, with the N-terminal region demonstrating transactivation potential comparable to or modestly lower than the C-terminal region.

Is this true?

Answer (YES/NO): NO